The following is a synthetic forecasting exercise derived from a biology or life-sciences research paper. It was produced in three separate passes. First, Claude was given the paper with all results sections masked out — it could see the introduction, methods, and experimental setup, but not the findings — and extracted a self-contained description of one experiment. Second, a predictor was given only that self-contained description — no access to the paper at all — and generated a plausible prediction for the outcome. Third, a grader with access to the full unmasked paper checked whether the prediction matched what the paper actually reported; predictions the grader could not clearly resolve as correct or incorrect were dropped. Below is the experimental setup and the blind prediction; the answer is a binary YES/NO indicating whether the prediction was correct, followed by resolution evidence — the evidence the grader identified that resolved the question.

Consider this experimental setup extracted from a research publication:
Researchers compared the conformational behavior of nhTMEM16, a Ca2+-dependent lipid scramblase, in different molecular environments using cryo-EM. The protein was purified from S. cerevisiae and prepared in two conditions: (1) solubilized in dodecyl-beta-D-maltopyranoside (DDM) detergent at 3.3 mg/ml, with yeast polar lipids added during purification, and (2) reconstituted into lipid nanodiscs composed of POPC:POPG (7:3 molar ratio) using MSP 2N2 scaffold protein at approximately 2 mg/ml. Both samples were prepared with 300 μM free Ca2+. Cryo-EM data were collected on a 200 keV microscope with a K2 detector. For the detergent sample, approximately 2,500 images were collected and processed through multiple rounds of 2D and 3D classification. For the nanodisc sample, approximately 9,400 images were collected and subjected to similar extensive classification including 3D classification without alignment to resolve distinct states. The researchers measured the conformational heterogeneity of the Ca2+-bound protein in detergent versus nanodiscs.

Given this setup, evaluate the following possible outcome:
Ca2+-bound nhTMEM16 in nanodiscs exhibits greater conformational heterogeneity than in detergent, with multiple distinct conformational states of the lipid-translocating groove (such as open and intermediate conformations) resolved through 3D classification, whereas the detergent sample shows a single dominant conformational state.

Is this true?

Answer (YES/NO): YES